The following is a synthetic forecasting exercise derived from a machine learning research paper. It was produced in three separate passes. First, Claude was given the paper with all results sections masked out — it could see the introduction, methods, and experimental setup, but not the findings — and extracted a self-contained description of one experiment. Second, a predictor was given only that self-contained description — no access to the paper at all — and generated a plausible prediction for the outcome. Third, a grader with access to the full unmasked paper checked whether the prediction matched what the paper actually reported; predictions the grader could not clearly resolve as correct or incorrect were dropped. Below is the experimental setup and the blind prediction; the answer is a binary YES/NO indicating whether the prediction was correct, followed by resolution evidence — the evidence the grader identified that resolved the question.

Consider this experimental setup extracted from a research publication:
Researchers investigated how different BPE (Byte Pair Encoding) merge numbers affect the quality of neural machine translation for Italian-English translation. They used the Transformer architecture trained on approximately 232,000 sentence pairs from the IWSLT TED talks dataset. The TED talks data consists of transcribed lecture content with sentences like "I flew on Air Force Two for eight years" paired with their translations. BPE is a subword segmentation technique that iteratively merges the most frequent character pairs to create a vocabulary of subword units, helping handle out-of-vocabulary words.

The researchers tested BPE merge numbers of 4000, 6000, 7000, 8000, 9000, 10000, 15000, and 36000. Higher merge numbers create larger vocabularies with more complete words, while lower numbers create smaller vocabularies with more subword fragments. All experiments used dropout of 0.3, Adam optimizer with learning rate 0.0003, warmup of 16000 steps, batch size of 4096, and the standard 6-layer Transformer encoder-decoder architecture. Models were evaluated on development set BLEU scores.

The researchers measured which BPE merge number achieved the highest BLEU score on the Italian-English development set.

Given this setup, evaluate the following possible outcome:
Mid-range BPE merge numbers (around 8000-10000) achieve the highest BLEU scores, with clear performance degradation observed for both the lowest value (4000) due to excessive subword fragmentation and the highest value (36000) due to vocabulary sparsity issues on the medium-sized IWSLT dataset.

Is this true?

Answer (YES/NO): NO